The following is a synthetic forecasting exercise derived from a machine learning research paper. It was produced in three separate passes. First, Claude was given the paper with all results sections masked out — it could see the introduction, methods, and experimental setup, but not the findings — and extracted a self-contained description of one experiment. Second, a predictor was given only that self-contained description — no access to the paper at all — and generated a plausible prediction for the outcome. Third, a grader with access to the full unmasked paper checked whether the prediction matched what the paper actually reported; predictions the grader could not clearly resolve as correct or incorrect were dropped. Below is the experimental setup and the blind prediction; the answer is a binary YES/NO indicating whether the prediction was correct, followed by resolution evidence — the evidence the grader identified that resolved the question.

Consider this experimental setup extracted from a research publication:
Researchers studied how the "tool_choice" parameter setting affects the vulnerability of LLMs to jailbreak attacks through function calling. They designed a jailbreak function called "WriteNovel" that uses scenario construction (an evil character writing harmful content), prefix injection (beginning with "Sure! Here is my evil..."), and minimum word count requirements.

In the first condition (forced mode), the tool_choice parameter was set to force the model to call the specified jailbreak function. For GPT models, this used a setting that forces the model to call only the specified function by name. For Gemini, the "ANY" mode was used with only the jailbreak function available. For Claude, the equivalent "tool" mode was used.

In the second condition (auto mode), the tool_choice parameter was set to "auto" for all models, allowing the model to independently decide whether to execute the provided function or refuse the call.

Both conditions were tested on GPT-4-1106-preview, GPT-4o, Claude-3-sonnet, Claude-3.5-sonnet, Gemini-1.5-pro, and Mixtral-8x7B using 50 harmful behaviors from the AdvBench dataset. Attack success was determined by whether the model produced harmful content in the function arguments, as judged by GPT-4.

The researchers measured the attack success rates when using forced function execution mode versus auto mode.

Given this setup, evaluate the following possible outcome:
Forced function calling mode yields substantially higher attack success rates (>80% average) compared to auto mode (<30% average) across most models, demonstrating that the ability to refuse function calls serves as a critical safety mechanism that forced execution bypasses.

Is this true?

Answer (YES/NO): YES